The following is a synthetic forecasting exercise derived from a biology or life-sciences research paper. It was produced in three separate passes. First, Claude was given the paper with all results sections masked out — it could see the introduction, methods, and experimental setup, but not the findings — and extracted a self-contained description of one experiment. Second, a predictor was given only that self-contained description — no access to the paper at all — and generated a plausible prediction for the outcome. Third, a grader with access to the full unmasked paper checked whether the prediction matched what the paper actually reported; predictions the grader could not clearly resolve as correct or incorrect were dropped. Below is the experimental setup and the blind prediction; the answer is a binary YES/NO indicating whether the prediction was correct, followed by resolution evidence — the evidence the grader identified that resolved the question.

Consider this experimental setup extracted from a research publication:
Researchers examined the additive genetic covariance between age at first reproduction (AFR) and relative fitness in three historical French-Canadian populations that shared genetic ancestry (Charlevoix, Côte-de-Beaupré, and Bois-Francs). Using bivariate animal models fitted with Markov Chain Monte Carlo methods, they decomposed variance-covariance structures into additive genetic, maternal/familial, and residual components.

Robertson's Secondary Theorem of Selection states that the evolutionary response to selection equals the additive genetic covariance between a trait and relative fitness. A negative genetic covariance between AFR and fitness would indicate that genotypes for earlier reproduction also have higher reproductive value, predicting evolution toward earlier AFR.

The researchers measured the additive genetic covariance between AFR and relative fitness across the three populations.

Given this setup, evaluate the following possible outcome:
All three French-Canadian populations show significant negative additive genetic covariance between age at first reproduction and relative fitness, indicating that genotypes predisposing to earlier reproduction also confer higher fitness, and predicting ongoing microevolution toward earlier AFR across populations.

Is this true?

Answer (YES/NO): NO